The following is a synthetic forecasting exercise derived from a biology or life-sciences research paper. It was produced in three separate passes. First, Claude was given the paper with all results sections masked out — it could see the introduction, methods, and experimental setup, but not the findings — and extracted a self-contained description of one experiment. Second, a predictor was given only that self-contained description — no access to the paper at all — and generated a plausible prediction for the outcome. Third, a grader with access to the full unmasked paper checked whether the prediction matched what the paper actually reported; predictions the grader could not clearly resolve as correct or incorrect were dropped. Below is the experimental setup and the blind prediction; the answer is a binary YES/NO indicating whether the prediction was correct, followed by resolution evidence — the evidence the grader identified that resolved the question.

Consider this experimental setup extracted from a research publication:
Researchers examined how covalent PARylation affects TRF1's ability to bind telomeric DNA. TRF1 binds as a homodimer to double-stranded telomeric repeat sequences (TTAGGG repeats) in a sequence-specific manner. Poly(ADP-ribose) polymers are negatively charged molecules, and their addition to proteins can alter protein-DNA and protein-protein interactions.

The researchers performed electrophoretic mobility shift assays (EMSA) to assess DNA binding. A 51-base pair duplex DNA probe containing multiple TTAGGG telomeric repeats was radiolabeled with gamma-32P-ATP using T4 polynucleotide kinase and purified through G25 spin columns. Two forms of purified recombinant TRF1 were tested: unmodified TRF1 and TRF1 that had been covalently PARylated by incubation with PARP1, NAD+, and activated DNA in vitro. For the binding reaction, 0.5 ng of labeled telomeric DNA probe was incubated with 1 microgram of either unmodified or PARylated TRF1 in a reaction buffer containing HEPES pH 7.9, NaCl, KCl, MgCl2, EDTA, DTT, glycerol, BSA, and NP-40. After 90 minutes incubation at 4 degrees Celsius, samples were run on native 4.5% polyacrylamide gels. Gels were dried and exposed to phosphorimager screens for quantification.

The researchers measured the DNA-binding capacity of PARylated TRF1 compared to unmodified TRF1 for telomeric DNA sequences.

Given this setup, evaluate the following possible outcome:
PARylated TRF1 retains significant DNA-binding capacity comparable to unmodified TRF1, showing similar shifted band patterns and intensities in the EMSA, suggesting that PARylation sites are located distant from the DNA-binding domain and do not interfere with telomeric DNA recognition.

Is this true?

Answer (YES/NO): NO